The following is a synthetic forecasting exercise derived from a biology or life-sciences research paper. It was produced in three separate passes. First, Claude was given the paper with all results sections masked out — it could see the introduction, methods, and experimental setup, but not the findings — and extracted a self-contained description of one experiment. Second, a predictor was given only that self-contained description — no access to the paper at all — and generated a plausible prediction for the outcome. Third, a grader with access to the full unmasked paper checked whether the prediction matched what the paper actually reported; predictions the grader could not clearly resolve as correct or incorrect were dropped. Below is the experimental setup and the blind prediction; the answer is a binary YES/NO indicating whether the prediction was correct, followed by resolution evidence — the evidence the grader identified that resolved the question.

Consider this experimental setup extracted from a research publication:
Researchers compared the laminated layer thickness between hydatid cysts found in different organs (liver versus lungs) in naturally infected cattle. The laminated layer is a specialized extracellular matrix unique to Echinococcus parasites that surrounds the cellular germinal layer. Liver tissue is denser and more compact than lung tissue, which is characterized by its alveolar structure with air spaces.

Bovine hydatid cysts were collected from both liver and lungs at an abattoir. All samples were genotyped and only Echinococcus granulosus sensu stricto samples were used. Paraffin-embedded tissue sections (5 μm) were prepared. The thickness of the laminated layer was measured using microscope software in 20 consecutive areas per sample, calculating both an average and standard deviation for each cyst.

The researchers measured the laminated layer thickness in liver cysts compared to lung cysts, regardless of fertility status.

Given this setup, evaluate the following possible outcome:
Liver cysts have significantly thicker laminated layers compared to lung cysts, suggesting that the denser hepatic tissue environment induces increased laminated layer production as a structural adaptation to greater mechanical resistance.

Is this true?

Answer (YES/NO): NO